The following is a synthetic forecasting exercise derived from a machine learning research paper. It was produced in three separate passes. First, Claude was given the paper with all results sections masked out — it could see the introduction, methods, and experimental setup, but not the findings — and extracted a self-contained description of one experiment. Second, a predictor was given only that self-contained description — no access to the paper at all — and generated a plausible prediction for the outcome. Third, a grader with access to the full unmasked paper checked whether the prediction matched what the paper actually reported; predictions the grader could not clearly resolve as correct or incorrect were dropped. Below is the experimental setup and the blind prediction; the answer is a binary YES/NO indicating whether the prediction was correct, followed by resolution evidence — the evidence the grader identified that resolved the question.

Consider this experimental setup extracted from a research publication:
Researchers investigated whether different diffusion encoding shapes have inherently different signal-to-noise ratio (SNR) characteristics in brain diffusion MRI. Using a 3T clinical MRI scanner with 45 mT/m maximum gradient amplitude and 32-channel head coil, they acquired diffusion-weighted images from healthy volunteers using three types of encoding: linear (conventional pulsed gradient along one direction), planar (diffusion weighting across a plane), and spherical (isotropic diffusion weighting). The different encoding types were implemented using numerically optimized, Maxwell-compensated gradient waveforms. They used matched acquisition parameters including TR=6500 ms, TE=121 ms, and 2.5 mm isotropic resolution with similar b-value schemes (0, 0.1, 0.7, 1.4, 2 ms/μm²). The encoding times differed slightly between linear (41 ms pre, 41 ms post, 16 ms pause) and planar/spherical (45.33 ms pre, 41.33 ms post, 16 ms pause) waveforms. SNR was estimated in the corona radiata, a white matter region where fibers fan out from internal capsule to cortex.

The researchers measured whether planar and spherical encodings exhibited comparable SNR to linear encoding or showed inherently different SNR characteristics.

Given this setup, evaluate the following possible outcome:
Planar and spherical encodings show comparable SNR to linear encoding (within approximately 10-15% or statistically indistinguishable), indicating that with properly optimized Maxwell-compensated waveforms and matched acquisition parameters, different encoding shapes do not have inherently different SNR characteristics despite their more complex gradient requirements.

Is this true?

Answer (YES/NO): NO